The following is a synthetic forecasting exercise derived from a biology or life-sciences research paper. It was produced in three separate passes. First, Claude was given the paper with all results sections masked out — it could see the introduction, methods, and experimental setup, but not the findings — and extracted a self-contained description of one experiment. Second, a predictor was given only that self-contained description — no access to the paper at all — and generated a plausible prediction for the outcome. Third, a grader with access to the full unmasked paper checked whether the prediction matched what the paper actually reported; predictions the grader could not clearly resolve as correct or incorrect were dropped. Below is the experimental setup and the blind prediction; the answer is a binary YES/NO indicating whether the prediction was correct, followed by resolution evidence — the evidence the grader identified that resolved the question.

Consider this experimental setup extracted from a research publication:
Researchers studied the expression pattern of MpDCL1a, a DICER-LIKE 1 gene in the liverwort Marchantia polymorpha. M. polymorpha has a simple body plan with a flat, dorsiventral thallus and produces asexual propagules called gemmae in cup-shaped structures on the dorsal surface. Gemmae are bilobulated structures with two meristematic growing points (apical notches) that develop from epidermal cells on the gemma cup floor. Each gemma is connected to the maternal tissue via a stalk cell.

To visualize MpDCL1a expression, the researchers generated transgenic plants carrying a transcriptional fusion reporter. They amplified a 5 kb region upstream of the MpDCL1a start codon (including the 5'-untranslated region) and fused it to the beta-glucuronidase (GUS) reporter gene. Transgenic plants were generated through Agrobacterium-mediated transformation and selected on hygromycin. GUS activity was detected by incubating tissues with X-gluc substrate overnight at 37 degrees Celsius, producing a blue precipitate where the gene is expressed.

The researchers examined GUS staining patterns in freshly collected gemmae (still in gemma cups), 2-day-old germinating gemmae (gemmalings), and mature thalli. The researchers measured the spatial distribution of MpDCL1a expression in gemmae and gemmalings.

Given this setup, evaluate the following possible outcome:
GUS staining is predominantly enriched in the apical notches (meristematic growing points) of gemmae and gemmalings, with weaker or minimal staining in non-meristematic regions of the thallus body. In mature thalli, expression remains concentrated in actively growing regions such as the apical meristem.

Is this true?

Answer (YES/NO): NO